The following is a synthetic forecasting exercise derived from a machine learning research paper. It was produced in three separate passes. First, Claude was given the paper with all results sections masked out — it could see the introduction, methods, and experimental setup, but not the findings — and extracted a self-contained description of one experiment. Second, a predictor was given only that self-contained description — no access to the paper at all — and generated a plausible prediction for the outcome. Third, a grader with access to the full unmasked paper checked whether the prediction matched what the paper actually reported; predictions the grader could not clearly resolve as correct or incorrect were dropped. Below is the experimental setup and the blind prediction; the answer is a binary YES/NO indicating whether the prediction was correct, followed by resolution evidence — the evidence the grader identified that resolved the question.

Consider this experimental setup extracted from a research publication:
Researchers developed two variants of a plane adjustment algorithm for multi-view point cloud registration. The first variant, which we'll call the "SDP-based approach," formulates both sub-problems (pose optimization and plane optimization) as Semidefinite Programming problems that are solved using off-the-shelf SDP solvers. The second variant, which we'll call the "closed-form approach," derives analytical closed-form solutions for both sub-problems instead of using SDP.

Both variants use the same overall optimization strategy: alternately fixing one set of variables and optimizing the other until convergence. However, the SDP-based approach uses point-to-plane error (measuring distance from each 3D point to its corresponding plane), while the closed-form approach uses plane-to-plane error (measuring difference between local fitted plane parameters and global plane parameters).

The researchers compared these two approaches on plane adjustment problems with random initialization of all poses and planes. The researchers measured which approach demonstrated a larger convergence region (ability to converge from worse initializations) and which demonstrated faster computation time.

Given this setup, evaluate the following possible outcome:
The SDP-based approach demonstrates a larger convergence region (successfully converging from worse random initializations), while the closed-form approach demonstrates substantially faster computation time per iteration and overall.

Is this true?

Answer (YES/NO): YES